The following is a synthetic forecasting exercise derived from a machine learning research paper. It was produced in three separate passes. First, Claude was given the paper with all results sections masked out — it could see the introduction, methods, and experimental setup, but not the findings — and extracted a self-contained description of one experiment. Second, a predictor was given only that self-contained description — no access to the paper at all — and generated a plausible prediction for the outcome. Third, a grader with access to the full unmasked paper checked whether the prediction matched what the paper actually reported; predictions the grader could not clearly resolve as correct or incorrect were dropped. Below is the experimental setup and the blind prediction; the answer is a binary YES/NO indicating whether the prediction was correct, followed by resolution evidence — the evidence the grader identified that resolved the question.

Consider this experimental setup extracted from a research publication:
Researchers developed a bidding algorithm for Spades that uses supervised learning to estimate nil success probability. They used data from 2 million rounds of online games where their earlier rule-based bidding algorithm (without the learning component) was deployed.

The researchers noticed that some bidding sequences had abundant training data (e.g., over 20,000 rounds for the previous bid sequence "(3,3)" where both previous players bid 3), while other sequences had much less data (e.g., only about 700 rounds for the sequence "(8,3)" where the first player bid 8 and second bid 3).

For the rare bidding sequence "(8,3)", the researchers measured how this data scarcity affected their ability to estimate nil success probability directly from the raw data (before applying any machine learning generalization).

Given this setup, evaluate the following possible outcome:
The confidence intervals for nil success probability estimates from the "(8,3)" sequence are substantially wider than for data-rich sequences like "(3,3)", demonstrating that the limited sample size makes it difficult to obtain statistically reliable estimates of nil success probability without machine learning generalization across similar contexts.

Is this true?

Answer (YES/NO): NO